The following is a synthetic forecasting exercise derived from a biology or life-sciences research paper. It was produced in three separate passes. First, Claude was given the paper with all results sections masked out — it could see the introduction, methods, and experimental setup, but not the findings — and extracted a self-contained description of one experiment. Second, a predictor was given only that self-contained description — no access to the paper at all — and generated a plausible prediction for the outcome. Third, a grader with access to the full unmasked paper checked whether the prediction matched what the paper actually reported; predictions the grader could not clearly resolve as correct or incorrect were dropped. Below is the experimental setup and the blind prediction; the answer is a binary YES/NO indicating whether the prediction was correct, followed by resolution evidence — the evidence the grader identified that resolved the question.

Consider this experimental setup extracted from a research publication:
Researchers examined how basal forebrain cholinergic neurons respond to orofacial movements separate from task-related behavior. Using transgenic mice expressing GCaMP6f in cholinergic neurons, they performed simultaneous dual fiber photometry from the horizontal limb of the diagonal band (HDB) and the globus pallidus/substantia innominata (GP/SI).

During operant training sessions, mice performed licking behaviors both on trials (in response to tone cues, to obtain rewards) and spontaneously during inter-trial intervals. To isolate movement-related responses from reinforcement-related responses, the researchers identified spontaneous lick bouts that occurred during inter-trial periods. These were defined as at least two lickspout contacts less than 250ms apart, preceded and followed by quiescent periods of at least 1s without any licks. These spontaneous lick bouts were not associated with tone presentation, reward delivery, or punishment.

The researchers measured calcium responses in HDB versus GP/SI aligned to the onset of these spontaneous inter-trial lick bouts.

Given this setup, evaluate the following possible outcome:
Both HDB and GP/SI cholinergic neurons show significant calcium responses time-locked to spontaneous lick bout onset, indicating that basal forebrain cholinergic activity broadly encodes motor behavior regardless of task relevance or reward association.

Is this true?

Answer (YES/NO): NO